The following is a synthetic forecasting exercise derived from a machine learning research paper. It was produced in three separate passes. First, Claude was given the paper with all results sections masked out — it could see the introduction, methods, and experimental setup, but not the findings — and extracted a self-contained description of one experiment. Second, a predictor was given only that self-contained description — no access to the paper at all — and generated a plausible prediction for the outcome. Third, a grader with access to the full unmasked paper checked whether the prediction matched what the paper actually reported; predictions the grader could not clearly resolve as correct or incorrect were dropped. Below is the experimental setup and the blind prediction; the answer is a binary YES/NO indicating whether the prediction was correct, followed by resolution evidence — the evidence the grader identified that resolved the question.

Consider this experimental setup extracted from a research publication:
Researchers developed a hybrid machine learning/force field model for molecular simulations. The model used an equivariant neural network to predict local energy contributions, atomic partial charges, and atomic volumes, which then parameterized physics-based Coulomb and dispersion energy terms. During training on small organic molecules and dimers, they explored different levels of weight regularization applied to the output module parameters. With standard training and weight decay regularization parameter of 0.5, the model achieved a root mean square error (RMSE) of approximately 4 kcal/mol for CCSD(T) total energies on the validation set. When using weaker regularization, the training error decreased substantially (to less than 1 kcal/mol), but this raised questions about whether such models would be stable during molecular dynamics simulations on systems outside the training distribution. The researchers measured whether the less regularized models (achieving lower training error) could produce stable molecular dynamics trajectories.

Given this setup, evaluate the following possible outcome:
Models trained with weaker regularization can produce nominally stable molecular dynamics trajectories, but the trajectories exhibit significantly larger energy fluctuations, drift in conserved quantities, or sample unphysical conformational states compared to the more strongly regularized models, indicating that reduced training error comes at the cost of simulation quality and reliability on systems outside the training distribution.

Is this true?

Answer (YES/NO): NO